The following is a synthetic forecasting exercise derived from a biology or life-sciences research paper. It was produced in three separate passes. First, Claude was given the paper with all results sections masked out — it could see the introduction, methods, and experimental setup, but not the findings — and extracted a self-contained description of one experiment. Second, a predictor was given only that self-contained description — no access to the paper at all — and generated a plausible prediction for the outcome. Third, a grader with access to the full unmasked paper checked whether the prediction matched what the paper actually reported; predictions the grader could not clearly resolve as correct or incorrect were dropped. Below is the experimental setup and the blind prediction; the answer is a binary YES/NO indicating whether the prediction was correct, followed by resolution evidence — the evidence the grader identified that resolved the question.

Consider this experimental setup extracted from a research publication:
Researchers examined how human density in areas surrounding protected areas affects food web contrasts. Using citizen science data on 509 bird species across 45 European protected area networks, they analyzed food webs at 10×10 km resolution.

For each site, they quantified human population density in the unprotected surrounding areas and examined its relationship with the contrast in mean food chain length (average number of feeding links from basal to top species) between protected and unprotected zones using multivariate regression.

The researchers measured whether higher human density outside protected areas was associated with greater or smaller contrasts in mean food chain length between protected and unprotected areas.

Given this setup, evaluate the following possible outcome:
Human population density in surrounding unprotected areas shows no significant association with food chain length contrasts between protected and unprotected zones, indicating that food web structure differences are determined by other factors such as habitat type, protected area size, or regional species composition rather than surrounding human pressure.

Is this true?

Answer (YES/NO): NO